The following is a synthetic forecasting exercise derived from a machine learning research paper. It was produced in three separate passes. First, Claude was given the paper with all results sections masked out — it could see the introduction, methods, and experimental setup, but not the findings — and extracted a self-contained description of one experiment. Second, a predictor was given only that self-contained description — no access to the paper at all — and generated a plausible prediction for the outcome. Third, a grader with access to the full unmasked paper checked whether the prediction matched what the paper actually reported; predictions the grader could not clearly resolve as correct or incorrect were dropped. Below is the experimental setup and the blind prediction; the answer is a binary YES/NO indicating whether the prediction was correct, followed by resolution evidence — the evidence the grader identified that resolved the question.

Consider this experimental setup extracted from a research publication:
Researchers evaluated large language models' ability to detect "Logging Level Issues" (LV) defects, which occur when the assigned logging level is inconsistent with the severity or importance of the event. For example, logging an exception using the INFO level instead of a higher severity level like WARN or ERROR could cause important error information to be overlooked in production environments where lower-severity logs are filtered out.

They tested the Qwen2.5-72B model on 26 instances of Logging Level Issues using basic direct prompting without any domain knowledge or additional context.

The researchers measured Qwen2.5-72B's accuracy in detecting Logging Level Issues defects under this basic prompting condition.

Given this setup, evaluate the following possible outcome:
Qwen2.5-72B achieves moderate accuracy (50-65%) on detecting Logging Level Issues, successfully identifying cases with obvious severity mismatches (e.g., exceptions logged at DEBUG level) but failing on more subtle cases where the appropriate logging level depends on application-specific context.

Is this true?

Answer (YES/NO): NO